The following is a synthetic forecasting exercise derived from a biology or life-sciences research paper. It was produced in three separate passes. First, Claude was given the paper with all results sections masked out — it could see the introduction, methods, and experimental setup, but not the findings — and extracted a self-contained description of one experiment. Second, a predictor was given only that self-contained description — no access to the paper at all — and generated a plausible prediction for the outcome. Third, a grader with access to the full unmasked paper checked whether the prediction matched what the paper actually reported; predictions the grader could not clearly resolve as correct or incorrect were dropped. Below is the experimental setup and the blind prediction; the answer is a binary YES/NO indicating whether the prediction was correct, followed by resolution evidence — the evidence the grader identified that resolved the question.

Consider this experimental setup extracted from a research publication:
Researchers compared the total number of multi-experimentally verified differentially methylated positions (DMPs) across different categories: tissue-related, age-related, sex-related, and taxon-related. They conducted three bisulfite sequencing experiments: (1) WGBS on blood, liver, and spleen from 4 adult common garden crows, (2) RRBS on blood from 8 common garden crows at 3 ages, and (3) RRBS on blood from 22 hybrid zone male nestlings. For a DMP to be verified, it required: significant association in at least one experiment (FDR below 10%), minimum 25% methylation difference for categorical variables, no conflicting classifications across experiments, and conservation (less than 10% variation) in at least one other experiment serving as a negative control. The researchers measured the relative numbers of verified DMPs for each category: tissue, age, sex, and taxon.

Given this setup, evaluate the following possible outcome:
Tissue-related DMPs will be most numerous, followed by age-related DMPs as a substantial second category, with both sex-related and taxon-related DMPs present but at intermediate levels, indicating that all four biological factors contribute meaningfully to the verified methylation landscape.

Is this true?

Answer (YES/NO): NO